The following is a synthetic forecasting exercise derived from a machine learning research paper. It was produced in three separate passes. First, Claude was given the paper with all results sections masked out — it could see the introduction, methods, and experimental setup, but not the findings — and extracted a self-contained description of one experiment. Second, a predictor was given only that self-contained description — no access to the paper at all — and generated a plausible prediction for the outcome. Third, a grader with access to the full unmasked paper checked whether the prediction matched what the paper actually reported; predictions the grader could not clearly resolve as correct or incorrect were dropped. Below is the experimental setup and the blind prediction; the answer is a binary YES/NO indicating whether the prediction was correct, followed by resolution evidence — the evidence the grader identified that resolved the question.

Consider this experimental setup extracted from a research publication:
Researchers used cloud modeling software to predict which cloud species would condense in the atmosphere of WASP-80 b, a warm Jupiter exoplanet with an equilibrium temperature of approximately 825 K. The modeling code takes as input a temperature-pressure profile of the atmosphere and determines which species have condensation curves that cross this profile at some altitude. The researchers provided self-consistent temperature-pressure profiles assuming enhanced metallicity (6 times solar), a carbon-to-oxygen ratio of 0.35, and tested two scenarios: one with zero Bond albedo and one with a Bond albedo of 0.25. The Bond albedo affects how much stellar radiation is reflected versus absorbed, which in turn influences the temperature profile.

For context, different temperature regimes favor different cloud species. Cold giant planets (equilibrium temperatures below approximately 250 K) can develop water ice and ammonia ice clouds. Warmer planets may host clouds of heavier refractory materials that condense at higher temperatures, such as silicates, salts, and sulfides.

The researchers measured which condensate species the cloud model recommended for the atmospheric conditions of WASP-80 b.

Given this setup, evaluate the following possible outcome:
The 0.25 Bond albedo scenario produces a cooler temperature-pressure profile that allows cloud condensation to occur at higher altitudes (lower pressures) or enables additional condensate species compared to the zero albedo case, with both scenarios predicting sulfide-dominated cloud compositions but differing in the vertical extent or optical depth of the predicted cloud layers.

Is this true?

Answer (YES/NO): NO